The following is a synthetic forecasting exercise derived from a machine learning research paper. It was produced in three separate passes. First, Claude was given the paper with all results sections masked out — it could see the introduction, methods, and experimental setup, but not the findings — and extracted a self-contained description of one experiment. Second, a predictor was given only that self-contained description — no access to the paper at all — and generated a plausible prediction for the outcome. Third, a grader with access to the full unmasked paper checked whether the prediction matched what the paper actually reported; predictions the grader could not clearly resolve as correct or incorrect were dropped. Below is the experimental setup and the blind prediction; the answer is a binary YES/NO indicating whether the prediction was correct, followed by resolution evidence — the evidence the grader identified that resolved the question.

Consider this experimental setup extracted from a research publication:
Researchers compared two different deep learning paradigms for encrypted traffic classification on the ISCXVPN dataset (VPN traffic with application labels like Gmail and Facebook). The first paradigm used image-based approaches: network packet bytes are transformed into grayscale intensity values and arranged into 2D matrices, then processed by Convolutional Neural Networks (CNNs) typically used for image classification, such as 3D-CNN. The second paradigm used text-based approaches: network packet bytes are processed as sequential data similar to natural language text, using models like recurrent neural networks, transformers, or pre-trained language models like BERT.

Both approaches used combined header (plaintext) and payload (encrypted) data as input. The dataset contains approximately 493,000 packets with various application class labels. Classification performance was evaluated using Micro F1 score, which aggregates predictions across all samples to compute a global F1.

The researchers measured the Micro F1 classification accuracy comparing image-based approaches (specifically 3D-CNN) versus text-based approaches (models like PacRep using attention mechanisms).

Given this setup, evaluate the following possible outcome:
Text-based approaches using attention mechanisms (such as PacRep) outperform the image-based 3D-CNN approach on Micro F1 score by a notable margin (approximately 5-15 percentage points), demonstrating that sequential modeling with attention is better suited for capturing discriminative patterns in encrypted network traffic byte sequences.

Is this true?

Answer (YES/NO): NO